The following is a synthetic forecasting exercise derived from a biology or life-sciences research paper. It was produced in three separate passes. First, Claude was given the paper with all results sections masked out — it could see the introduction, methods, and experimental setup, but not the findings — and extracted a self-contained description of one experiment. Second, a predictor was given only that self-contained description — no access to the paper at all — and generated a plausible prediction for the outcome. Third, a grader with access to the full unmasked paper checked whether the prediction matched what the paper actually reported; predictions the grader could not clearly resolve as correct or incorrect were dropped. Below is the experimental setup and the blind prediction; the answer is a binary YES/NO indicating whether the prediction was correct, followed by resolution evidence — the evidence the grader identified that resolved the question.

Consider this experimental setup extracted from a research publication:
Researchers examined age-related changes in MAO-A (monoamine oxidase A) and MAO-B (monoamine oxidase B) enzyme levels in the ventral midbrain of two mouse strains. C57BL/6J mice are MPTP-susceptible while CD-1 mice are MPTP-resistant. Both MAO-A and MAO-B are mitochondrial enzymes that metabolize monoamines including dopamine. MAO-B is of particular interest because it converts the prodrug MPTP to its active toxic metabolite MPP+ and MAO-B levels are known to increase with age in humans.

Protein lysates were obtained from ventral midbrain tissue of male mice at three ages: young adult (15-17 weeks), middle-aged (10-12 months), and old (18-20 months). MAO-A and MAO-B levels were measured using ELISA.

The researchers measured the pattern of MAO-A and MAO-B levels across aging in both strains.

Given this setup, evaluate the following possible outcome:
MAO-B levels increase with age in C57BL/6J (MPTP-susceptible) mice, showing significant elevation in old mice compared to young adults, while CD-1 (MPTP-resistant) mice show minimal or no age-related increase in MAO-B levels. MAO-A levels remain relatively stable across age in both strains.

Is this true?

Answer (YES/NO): NO